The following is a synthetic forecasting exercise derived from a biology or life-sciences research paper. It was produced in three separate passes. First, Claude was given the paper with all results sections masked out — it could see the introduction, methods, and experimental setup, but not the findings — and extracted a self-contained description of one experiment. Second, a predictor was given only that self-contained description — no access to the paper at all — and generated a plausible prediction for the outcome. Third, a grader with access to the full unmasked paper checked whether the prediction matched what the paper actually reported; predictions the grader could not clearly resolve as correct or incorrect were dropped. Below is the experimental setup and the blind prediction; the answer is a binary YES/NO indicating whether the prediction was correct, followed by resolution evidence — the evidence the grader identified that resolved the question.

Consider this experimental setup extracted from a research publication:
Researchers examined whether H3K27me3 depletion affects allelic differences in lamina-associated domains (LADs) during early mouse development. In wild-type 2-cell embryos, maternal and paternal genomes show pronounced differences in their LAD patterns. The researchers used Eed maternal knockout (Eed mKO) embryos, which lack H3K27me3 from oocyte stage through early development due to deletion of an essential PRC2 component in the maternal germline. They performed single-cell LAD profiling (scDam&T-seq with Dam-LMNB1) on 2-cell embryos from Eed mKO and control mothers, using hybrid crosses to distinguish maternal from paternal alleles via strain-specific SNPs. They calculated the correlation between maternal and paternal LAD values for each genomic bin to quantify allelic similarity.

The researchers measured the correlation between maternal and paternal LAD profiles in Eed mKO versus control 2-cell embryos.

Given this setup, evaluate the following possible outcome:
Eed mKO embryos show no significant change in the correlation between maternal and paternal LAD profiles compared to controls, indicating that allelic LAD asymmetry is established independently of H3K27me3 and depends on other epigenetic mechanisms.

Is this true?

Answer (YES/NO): NO